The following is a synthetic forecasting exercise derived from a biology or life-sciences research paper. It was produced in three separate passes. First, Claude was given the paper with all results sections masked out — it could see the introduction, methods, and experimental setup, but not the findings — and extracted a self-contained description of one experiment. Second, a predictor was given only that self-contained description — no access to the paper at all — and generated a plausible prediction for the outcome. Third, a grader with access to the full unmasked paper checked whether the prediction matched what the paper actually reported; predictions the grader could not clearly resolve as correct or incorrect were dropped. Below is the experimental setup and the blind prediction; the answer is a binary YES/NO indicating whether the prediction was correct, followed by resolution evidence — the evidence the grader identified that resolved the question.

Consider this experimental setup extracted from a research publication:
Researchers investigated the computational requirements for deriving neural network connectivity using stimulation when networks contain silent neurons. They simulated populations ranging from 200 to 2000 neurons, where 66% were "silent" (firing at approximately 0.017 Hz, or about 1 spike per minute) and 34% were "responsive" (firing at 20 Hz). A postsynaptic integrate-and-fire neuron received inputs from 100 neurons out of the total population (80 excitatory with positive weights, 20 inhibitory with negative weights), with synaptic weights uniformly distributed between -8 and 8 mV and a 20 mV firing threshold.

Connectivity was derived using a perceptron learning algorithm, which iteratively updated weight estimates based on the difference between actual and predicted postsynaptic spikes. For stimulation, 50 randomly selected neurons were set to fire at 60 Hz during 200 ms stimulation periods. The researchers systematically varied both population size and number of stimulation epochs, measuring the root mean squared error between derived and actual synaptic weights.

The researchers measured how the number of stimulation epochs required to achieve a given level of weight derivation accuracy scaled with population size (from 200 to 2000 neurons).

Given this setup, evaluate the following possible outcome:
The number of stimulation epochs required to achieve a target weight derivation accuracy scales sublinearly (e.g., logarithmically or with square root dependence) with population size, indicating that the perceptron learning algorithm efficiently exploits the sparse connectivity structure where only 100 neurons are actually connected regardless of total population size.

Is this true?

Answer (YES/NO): NO